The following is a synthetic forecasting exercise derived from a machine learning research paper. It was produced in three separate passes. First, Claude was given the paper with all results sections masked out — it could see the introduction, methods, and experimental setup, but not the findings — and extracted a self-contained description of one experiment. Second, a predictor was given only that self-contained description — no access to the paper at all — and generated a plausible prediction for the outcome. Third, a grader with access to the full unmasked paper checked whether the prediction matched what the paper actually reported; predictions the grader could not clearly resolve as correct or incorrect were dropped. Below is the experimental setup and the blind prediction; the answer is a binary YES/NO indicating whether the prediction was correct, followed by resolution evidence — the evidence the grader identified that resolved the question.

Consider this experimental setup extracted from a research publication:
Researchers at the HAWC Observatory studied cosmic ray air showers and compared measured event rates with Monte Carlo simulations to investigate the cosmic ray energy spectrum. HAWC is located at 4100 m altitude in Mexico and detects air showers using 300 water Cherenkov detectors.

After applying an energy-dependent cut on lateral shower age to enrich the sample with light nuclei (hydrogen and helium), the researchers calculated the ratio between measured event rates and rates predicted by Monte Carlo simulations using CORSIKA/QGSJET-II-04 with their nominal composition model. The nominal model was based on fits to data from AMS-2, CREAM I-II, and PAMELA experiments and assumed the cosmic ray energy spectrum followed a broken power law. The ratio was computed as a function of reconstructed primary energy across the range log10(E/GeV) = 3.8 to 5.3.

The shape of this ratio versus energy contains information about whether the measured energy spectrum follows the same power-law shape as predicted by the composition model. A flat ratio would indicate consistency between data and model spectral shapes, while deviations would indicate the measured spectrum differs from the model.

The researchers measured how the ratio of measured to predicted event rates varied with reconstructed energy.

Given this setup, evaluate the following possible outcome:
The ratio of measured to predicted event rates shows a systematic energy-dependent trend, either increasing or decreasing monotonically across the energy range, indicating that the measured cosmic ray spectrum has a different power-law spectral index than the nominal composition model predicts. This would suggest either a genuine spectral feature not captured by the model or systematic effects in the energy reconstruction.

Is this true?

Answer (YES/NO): NO